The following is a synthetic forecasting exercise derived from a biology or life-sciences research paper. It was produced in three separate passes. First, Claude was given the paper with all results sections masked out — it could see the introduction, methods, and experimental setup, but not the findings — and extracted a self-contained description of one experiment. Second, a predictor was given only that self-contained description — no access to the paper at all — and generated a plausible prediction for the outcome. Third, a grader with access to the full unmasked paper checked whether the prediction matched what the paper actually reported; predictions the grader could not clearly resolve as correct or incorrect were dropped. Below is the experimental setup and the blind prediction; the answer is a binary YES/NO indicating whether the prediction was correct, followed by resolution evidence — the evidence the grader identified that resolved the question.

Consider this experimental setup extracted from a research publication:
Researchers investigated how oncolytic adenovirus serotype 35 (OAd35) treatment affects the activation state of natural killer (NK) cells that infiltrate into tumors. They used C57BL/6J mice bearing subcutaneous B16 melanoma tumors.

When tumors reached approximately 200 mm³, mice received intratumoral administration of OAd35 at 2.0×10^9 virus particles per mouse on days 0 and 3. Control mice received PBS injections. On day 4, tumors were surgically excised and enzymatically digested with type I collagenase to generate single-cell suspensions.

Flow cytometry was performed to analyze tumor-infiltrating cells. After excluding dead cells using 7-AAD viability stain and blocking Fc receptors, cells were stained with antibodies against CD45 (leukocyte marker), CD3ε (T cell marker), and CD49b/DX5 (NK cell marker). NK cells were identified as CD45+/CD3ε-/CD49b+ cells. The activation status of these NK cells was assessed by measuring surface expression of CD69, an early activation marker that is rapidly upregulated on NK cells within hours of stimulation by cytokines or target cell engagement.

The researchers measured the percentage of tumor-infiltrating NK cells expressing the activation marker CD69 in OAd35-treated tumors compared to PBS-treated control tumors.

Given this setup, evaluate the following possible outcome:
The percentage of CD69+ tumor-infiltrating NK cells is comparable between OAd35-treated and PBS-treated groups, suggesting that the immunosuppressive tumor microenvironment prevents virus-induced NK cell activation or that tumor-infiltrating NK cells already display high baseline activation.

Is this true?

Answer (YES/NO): NO